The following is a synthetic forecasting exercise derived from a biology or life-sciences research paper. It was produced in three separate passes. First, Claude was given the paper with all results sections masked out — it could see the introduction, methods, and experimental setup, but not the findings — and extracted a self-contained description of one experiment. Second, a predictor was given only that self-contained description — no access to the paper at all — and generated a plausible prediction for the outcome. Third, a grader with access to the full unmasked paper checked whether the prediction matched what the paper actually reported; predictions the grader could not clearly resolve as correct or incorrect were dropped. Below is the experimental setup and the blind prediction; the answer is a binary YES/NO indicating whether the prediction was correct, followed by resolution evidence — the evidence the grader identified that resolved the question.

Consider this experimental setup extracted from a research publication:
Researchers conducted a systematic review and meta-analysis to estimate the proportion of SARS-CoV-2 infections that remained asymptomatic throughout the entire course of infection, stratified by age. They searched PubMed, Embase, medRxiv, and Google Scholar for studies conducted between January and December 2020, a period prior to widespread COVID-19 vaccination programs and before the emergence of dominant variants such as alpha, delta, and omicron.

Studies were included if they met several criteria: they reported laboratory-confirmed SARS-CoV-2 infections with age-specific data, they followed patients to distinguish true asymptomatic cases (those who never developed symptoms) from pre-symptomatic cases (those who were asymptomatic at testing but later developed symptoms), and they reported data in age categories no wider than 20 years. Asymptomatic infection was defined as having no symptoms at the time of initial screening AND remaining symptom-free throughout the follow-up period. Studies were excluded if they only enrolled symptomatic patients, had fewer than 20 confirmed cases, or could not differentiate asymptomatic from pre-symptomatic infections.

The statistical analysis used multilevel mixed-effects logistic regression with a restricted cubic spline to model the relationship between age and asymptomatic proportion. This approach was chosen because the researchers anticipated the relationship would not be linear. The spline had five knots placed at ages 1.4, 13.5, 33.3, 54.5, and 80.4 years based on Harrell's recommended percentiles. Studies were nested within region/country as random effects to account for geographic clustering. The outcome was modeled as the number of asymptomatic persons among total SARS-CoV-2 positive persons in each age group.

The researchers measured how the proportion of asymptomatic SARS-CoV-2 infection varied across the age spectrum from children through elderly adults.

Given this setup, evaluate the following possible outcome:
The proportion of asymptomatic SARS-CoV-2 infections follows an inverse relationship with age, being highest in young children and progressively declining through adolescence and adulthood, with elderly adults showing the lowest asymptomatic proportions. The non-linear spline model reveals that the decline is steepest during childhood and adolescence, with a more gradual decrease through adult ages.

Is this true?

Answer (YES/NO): NO